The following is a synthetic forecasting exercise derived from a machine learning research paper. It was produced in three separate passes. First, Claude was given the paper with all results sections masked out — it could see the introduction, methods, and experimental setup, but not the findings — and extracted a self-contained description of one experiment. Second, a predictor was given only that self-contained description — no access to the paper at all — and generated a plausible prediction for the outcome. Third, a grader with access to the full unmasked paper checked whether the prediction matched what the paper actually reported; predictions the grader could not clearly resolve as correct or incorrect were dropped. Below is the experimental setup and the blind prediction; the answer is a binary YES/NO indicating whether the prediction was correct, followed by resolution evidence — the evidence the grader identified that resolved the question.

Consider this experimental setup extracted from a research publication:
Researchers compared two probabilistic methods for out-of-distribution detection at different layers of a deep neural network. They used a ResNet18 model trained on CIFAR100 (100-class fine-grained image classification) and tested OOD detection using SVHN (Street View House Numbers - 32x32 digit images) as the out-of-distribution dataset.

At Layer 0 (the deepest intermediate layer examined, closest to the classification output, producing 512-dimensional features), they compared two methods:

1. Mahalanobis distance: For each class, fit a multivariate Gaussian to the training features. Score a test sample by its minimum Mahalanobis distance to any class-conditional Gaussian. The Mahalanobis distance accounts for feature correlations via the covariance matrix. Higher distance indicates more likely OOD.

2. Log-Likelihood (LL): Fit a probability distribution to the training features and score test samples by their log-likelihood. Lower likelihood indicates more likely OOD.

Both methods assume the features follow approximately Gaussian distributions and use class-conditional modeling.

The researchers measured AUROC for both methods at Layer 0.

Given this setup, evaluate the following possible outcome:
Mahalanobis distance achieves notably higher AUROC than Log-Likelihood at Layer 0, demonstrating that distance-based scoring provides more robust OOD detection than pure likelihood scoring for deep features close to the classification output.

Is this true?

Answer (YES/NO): NO